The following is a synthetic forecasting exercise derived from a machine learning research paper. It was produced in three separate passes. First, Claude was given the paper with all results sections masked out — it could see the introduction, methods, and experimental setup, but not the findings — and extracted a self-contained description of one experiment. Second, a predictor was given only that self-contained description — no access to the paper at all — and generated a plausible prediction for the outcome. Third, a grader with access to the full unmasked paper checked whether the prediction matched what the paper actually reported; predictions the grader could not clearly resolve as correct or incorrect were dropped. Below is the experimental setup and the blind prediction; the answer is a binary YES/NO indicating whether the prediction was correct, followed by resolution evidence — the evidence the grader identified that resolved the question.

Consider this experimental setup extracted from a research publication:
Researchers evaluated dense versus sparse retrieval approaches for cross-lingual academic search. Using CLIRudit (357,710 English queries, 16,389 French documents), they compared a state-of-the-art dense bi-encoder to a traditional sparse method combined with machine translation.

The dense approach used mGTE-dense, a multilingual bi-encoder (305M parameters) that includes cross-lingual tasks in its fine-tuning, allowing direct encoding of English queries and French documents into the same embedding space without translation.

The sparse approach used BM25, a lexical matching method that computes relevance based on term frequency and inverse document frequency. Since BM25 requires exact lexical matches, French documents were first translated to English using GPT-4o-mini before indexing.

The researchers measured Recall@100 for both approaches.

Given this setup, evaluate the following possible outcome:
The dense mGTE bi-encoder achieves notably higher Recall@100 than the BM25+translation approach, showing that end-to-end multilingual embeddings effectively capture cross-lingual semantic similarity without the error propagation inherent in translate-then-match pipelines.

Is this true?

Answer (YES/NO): NO